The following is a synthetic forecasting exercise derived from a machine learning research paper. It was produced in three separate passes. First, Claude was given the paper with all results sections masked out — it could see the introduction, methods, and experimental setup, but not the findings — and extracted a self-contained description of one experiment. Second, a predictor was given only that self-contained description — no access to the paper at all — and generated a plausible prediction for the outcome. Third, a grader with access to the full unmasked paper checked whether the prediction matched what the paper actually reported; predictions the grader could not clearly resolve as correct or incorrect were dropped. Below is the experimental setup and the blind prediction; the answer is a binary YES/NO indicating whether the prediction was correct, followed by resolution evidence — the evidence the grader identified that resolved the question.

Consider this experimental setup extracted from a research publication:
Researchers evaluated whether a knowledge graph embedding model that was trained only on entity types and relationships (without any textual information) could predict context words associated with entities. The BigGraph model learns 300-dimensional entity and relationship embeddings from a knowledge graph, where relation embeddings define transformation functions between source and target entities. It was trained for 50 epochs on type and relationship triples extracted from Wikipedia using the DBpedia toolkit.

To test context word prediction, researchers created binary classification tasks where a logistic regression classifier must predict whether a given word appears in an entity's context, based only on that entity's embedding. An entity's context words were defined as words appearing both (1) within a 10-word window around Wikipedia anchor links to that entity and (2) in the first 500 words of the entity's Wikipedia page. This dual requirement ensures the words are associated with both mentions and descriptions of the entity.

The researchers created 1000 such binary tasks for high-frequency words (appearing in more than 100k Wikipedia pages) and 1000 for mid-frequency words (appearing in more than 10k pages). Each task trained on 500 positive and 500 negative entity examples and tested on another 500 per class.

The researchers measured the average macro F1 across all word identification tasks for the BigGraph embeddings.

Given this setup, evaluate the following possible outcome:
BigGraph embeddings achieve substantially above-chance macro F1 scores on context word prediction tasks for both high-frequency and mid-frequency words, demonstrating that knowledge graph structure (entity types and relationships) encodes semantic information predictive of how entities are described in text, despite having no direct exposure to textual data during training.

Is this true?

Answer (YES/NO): YES